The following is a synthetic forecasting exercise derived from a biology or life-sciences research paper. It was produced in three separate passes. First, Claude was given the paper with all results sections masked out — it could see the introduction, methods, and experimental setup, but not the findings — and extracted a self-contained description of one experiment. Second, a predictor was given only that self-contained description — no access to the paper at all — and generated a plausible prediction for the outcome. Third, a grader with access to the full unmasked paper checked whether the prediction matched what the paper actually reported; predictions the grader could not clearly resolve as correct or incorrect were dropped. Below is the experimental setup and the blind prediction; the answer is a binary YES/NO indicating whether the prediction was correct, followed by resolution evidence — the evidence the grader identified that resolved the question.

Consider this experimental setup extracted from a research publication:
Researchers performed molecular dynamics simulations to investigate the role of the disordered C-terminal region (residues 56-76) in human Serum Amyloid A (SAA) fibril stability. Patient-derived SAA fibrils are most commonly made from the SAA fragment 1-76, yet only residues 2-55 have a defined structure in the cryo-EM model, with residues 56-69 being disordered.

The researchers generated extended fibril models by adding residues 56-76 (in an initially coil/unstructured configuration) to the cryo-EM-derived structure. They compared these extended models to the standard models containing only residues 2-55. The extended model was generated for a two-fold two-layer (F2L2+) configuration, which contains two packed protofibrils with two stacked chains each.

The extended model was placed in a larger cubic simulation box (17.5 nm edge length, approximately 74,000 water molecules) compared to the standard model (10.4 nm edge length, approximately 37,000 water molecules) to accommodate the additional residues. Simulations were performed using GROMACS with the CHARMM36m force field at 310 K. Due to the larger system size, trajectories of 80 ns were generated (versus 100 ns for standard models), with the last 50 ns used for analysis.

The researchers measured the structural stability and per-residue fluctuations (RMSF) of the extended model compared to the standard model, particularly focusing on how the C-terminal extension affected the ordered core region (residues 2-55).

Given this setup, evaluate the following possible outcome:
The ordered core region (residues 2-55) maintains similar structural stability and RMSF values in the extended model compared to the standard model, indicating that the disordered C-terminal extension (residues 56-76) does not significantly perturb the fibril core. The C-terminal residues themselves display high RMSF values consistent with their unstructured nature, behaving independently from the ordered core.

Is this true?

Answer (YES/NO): YES